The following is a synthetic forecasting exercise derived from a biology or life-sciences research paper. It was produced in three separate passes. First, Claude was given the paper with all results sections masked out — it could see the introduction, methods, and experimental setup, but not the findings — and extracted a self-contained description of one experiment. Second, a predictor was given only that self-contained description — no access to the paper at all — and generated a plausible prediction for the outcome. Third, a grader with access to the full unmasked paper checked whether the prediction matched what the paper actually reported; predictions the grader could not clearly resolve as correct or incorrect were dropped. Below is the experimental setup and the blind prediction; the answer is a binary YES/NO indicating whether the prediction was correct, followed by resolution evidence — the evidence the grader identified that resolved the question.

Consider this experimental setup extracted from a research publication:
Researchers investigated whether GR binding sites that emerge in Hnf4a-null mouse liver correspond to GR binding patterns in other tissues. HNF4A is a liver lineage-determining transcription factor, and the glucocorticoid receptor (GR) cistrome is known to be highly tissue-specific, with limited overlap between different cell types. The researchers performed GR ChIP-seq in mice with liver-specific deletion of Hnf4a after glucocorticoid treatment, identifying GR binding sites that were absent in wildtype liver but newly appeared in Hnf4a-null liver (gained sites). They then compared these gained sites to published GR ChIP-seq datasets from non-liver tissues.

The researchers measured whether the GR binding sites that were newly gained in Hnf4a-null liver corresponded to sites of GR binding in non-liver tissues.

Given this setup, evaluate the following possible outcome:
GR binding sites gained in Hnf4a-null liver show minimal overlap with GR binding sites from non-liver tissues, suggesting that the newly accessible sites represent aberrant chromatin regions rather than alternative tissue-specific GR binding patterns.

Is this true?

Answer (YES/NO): NO